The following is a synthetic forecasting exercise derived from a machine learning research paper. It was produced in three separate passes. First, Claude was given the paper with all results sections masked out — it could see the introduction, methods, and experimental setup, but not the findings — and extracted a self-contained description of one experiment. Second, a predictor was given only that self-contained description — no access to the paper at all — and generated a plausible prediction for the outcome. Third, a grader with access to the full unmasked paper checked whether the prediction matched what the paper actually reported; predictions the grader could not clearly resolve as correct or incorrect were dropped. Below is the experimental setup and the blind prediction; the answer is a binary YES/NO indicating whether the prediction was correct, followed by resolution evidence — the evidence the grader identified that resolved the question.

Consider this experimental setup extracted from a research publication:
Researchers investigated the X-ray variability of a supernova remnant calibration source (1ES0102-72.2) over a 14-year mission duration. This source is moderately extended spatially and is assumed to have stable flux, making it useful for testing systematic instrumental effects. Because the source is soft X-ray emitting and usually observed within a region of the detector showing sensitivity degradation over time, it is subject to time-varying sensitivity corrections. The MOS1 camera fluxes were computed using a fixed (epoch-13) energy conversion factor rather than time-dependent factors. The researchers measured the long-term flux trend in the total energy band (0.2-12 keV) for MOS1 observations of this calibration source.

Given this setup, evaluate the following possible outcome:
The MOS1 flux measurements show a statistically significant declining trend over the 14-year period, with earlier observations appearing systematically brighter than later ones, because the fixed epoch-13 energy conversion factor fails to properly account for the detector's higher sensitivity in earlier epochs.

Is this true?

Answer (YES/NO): YES